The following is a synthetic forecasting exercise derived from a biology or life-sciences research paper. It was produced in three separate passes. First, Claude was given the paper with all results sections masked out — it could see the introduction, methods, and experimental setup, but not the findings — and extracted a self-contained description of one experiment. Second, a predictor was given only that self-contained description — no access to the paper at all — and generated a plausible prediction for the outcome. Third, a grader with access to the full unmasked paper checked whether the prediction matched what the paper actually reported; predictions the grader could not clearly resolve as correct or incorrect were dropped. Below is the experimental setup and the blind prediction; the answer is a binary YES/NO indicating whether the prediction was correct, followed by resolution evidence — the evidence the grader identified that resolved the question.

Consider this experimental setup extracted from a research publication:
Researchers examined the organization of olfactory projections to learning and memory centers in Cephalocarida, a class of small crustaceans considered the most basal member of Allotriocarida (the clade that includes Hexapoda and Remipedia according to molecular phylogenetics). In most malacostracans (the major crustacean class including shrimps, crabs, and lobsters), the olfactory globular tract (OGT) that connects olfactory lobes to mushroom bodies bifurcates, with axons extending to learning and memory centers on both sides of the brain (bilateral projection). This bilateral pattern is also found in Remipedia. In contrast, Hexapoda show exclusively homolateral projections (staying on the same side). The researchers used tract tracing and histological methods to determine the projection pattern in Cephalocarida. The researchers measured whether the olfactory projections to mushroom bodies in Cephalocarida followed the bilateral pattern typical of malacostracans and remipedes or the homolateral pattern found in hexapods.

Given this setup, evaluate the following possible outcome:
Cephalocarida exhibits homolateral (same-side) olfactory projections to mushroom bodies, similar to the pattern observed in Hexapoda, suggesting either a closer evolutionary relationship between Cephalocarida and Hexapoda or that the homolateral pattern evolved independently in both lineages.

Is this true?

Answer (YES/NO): YES